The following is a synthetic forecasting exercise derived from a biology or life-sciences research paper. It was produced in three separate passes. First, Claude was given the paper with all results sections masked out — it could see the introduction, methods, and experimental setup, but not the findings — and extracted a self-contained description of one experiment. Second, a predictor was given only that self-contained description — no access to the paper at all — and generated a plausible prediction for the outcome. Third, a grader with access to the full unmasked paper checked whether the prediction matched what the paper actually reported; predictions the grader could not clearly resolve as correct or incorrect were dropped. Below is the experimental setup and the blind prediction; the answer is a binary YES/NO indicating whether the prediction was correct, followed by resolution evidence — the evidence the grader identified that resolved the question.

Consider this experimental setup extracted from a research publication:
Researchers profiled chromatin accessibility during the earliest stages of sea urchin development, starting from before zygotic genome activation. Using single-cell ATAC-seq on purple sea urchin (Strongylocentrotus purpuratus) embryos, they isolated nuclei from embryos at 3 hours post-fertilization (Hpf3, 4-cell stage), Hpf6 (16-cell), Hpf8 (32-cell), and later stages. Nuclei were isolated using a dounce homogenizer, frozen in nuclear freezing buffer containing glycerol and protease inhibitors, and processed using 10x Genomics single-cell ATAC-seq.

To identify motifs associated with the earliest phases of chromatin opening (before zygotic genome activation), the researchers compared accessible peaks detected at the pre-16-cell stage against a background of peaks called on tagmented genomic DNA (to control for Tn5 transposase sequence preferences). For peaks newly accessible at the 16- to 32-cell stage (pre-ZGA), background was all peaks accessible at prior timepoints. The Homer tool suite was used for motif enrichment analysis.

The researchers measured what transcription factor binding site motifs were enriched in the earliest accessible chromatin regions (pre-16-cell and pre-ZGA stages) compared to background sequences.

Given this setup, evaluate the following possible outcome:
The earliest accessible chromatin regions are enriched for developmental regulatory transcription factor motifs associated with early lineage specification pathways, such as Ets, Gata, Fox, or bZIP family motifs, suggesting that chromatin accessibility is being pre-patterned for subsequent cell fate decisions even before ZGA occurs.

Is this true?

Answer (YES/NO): NO